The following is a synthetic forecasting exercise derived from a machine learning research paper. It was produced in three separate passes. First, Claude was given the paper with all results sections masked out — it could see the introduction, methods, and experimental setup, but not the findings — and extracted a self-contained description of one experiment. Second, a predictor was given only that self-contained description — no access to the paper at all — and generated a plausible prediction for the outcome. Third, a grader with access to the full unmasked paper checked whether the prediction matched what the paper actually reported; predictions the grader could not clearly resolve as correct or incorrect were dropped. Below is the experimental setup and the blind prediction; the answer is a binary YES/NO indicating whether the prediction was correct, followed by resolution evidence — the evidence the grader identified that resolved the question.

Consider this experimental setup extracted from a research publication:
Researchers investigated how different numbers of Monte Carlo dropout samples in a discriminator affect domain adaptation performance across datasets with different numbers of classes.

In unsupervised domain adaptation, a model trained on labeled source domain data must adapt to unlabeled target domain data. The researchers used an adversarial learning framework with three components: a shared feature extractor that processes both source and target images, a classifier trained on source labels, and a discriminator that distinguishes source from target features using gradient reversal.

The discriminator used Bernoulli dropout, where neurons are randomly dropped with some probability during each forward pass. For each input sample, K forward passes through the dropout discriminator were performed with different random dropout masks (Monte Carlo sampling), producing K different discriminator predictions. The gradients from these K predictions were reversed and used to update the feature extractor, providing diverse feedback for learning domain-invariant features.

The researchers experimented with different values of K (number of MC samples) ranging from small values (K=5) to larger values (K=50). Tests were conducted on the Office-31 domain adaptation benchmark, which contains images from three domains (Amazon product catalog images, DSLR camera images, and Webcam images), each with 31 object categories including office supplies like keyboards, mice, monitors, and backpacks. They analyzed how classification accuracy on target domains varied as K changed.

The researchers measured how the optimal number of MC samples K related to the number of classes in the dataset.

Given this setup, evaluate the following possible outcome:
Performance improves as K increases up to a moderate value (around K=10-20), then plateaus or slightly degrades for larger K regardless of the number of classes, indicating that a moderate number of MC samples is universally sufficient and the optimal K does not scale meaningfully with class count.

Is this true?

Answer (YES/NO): NO